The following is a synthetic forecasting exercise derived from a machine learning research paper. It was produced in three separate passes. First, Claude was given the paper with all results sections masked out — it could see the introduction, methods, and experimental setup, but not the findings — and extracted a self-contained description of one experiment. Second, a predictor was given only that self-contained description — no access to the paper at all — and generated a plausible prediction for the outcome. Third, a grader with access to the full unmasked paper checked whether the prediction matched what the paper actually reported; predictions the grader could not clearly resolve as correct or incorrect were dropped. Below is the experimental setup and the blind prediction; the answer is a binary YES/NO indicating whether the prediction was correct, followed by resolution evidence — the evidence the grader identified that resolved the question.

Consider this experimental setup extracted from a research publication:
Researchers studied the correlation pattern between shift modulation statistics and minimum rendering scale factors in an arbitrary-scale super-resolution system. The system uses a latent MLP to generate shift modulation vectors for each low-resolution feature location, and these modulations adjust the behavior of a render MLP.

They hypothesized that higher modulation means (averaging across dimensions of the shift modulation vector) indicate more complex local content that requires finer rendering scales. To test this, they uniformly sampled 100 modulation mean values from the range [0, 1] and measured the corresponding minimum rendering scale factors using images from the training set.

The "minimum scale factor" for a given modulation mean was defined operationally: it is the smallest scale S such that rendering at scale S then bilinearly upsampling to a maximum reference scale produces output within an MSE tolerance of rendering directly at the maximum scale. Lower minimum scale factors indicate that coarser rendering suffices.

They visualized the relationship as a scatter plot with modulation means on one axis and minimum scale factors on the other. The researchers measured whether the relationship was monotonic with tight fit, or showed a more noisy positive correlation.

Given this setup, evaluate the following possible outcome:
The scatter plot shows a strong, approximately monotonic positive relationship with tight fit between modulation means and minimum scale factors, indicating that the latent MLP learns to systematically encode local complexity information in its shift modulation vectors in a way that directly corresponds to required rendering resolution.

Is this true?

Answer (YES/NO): NO